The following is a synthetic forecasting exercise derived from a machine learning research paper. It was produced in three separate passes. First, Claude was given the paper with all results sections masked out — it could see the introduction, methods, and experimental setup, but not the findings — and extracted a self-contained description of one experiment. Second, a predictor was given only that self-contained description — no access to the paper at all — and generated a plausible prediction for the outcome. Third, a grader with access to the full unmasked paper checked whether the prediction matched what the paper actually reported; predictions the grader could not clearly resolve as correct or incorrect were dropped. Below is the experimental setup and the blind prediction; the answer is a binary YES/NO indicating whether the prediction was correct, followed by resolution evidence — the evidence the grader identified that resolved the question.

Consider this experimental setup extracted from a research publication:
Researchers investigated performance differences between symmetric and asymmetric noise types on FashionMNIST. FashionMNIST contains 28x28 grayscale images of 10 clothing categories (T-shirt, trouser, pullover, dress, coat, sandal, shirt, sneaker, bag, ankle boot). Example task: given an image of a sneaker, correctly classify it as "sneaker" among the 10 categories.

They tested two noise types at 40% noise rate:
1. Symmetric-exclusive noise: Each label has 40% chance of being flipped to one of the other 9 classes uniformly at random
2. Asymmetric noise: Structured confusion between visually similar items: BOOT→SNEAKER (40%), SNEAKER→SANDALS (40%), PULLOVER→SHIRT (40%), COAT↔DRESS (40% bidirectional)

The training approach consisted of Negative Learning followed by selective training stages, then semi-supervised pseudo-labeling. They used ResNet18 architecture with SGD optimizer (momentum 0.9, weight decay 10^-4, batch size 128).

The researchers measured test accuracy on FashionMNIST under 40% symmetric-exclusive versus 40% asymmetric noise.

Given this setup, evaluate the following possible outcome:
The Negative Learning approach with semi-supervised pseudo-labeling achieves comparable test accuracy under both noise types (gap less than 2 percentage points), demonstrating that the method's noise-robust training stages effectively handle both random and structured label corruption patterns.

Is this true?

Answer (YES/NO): YES